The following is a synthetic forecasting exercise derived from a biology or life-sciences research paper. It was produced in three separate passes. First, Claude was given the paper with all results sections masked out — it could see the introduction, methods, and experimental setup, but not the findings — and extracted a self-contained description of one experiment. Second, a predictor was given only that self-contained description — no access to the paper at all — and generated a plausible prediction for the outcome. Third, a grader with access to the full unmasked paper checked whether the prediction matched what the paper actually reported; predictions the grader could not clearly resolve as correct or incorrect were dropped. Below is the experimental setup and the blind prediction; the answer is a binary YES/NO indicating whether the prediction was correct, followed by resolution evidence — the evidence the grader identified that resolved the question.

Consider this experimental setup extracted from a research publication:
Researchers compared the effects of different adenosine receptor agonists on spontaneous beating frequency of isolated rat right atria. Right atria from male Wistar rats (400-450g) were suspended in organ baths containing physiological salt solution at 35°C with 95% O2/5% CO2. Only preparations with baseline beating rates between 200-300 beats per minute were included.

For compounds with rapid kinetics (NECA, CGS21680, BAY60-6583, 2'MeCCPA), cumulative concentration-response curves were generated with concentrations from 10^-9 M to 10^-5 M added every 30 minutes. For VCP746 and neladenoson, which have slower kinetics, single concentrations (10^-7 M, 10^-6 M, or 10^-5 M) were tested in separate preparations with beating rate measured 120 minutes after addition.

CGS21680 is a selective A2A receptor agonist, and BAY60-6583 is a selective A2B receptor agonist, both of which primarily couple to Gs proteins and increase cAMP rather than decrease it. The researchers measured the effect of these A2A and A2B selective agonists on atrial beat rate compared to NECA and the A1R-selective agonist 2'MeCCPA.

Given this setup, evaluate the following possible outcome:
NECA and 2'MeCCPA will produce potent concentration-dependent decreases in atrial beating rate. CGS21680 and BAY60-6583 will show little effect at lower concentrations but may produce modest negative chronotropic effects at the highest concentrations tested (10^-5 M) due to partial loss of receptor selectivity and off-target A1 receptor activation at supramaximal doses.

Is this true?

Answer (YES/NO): NO